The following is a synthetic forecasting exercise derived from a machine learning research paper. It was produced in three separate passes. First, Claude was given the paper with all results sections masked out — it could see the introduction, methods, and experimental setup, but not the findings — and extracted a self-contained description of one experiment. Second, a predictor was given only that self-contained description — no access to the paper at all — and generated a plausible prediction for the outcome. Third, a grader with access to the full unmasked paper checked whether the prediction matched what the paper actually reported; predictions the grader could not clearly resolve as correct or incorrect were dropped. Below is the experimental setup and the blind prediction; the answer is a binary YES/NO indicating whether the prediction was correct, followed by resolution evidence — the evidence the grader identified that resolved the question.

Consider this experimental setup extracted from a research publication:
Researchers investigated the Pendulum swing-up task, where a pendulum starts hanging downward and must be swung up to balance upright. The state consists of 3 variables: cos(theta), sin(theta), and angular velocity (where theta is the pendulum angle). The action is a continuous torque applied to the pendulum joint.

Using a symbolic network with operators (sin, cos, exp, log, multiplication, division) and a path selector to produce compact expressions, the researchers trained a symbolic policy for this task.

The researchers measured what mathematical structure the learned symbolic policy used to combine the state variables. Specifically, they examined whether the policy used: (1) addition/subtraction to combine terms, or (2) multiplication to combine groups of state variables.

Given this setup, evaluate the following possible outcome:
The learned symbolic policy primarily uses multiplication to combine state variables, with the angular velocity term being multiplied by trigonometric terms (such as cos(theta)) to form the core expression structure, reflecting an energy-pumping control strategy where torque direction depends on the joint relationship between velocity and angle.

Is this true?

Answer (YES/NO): YES